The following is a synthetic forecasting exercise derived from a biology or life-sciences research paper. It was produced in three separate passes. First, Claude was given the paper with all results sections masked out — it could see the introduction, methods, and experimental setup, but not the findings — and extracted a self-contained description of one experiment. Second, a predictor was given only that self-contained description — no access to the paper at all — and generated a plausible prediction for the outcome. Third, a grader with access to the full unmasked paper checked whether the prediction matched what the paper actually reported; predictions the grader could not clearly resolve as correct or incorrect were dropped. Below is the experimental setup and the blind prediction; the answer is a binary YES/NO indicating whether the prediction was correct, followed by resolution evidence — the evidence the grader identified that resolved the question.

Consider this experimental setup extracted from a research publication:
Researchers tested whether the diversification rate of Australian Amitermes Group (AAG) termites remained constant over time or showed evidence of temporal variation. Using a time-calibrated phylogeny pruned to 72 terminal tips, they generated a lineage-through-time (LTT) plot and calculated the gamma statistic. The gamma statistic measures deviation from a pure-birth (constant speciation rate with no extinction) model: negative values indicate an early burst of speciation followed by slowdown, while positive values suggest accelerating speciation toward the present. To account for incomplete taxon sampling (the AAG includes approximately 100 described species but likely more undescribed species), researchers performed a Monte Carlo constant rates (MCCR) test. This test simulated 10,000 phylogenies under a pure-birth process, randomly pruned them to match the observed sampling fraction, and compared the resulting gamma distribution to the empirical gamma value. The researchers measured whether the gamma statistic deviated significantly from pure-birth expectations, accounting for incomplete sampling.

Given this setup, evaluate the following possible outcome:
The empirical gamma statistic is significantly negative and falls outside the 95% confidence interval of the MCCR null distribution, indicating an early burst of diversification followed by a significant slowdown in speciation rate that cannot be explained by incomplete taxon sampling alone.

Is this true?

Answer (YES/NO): YES